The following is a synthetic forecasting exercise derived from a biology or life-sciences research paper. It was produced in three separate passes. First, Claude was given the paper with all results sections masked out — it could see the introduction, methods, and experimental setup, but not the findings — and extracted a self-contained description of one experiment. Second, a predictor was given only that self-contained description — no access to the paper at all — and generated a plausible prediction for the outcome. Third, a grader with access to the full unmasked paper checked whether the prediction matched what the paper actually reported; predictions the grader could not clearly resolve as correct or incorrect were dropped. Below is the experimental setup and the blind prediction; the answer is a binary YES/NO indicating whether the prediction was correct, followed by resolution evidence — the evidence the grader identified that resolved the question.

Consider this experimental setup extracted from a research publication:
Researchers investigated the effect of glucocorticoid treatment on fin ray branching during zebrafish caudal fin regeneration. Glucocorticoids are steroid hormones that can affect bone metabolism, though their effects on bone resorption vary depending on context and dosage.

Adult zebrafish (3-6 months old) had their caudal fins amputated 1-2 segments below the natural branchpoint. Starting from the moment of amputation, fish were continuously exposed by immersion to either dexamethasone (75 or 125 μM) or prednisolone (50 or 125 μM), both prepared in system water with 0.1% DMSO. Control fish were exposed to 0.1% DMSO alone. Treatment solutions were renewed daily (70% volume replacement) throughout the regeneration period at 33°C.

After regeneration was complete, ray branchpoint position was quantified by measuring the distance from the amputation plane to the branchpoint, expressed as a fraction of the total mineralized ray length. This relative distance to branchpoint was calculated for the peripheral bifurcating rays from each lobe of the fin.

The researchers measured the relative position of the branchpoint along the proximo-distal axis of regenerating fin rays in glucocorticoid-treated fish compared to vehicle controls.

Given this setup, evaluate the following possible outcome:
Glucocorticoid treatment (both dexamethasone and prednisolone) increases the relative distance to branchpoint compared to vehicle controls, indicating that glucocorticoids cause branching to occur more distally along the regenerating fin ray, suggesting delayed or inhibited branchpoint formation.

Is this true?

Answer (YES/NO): NO